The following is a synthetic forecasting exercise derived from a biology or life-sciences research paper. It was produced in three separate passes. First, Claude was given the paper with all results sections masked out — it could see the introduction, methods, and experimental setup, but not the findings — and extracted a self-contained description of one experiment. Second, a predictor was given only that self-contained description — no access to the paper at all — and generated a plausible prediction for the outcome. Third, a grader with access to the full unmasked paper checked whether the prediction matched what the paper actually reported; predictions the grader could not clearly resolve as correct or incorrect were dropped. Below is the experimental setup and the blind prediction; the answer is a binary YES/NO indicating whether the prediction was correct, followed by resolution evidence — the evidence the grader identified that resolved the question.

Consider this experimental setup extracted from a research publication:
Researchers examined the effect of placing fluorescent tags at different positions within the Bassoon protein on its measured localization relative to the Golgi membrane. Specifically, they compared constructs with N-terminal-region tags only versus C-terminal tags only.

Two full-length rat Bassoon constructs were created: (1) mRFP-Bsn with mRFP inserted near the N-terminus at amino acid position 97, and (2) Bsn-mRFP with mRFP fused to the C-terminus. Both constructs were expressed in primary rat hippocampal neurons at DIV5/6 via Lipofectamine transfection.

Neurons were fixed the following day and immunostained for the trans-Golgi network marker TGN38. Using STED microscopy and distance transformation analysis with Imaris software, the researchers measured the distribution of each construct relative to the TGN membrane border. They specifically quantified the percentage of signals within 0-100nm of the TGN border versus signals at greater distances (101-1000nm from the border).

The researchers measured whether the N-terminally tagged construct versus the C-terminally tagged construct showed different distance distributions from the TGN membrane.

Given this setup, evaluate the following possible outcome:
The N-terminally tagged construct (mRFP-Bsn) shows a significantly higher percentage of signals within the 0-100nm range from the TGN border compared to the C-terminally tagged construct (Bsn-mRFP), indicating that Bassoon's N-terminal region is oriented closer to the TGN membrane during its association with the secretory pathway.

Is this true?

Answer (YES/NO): YES